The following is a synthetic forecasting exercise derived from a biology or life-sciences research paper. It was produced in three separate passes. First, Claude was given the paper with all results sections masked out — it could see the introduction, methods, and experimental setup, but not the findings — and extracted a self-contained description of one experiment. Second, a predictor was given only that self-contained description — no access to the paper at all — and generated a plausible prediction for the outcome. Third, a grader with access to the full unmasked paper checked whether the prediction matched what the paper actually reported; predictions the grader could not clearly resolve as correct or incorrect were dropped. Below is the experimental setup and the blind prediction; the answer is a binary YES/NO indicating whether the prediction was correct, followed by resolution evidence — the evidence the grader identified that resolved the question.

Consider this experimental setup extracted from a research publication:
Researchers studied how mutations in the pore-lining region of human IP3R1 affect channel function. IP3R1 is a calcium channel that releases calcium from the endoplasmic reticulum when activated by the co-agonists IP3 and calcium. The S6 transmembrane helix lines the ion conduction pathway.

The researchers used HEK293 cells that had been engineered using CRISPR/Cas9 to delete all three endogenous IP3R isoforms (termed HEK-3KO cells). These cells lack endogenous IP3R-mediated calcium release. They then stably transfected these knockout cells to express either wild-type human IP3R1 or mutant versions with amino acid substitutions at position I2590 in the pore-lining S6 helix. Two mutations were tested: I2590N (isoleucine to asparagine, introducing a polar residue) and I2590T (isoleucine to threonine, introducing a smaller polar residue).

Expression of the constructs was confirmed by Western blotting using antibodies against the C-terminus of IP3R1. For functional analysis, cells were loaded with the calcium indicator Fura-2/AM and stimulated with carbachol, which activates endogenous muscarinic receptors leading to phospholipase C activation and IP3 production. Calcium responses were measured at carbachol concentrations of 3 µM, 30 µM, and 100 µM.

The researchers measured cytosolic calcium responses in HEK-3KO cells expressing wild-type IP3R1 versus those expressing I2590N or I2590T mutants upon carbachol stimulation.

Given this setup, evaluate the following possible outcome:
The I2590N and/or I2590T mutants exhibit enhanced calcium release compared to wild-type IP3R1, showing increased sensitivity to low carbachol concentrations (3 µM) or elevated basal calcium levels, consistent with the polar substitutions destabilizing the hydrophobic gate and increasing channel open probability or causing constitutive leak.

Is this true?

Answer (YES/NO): NO